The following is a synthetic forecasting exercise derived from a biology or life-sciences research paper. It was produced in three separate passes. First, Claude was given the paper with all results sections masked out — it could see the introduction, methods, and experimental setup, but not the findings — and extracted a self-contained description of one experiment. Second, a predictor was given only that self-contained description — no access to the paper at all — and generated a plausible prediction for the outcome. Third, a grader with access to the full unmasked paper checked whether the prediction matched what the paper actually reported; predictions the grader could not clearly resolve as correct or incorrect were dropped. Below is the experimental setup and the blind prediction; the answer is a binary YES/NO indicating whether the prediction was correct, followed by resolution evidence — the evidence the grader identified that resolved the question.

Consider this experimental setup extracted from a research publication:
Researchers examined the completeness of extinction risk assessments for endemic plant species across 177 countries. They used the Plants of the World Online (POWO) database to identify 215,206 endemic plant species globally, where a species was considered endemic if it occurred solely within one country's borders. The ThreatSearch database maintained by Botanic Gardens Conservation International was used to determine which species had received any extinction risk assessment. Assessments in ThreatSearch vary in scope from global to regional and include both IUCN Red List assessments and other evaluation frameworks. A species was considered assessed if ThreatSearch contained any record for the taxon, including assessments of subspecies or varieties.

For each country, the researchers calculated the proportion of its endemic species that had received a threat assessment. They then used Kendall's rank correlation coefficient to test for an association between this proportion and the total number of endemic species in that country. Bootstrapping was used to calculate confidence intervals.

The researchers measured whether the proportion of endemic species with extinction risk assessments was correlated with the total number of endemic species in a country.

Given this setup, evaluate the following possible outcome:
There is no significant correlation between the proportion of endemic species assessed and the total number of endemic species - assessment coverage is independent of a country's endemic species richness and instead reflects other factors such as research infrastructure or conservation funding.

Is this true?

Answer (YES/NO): NO